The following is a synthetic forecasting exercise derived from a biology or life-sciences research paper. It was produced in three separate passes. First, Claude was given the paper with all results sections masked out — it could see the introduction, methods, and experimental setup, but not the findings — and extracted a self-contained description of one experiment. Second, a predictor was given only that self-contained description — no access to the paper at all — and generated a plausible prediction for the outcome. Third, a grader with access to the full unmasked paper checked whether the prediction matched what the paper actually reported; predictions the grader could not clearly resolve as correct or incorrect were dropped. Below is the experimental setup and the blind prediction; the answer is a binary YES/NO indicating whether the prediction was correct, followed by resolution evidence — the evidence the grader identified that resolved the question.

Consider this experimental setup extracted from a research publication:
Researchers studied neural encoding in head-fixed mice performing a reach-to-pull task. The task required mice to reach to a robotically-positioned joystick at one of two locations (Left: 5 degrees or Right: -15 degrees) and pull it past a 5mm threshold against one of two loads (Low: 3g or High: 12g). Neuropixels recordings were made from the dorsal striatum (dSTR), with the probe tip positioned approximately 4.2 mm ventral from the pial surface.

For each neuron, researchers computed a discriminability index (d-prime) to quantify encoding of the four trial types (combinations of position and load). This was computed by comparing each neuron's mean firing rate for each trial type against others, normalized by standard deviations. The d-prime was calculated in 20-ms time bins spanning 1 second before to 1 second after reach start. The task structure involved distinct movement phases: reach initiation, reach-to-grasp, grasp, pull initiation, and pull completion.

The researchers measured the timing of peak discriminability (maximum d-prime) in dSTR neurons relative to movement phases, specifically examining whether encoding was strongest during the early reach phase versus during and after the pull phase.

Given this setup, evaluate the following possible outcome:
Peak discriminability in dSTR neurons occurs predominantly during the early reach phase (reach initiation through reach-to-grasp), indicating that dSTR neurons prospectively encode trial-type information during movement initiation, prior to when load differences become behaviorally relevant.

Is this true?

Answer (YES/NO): NO